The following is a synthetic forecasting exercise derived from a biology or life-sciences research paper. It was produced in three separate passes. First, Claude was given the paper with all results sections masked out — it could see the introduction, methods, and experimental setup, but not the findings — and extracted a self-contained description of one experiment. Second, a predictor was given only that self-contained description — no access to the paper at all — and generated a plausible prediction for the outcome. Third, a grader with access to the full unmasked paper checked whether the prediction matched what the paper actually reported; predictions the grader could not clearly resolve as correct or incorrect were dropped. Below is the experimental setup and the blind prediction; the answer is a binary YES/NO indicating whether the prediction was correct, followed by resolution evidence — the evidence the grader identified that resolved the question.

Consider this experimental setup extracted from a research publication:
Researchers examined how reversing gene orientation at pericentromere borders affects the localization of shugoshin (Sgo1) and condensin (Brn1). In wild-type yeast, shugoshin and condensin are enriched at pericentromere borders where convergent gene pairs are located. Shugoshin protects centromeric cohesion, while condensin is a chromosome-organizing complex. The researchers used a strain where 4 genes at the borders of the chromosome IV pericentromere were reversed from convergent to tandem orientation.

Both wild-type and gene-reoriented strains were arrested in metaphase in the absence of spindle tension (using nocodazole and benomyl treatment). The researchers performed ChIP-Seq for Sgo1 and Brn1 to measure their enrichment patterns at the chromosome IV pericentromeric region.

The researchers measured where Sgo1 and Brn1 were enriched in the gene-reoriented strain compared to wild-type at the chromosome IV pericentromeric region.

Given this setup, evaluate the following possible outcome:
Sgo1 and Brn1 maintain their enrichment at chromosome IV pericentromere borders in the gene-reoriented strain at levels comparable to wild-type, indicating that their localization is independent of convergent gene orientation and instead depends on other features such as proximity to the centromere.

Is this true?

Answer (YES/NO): NO